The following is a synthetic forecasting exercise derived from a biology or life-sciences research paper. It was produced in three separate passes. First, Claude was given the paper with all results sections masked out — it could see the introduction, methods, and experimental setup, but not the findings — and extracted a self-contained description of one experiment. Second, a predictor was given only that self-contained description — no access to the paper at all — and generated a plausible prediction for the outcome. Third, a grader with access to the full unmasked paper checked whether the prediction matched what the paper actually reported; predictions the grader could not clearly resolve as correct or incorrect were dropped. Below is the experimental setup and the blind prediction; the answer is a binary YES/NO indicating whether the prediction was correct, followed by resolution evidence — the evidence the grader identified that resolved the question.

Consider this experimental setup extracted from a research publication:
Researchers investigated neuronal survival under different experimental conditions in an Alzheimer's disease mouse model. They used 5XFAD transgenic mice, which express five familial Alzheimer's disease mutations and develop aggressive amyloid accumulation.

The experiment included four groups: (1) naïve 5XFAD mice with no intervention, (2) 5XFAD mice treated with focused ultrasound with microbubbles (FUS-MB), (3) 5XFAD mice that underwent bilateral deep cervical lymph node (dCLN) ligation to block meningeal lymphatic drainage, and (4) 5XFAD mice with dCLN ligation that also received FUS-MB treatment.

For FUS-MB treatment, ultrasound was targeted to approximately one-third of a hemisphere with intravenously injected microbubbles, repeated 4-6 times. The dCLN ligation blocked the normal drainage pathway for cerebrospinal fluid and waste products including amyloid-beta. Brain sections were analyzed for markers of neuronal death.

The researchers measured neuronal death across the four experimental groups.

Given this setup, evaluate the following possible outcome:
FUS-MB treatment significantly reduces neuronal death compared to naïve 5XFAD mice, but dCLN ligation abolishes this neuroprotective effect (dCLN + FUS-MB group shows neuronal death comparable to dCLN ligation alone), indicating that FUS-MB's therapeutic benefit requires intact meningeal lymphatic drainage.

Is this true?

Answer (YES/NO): NO